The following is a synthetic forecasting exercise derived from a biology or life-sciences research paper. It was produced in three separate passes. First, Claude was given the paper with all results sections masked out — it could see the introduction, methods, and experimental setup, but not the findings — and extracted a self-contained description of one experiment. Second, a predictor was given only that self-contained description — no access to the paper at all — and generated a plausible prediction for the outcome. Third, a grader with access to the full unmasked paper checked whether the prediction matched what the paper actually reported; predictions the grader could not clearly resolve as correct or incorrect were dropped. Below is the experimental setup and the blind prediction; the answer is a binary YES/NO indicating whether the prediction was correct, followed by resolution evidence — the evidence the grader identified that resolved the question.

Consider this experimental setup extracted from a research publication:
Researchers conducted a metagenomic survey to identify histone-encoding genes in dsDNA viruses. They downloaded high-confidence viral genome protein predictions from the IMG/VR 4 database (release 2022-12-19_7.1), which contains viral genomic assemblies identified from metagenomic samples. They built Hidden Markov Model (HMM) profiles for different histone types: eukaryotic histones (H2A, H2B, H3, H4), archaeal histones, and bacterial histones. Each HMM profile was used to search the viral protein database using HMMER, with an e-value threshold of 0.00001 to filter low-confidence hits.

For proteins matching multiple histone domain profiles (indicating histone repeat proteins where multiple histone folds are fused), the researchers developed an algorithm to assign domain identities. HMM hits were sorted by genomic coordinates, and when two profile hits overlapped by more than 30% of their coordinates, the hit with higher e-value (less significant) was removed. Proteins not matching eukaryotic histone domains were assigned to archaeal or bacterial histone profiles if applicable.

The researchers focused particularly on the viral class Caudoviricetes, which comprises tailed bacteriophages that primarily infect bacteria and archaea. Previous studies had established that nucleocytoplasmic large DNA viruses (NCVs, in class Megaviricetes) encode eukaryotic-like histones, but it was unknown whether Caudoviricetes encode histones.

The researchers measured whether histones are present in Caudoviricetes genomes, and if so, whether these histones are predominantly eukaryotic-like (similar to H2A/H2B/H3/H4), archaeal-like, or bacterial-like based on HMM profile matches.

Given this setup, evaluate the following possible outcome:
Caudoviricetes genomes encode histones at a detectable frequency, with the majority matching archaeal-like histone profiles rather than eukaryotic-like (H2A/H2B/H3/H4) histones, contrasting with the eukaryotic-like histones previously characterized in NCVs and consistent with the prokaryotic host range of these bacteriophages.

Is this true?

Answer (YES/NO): NO